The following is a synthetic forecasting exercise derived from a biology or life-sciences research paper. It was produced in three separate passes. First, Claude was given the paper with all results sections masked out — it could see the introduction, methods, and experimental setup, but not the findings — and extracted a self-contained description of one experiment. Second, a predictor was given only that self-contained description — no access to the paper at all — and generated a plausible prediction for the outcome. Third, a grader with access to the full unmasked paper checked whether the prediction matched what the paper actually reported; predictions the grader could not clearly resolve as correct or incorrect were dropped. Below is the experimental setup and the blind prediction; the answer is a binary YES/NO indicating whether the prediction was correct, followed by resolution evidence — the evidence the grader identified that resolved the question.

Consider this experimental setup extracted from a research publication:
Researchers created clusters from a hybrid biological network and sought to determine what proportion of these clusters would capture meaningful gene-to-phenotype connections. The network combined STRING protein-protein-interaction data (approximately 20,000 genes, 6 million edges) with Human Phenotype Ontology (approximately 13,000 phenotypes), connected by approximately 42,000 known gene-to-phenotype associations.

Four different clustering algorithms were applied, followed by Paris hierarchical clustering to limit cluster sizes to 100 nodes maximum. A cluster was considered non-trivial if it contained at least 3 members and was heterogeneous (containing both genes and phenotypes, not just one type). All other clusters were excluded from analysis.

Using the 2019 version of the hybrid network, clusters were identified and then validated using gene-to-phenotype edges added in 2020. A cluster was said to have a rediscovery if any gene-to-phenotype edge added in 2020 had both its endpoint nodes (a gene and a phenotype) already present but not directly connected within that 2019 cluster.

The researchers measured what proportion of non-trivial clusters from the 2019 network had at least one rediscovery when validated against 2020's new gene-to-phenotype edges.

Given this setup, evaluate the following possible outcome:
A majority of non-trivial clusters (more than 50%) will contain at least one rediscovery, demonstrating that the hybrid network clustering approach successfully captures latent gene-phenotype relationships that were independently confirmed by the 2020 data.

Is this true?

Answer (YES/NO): NO